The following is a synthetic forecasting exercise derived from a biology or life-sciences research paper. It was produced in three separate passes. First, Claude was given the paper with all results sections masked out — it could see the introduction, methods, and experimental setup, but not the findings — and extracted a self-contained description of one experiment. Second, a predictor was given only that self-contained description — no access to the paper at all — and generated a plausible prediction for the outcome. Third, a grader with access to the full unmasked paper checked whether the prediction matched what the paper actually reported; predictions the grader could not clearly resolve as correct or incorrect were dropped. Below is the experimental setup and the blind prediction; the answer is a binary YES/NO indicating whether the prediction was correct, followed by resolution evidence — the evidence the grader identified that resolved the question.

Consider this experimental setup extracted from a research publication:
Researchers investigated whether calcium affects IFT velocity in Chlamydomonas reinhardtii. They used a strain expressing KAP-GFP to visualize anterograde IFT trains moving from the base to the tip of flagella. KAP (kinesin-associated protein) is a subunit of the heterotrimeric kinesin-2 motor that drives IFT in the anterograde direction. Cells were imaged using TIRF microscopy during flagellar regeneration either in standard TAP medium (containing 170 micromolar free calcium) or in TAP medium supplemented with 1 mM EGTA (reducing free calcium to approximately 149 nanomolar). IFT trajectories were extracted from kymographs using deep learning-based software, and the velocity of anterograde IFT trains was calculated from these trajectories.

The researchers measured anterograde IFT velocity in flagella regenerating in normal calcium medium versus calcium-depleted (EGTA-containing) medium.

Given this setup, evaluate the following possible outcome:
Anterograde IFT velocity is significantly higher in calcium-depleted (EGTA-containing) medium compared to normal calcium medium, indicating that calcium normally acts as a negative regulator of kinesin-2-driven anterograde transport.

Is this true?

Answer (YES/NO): NO